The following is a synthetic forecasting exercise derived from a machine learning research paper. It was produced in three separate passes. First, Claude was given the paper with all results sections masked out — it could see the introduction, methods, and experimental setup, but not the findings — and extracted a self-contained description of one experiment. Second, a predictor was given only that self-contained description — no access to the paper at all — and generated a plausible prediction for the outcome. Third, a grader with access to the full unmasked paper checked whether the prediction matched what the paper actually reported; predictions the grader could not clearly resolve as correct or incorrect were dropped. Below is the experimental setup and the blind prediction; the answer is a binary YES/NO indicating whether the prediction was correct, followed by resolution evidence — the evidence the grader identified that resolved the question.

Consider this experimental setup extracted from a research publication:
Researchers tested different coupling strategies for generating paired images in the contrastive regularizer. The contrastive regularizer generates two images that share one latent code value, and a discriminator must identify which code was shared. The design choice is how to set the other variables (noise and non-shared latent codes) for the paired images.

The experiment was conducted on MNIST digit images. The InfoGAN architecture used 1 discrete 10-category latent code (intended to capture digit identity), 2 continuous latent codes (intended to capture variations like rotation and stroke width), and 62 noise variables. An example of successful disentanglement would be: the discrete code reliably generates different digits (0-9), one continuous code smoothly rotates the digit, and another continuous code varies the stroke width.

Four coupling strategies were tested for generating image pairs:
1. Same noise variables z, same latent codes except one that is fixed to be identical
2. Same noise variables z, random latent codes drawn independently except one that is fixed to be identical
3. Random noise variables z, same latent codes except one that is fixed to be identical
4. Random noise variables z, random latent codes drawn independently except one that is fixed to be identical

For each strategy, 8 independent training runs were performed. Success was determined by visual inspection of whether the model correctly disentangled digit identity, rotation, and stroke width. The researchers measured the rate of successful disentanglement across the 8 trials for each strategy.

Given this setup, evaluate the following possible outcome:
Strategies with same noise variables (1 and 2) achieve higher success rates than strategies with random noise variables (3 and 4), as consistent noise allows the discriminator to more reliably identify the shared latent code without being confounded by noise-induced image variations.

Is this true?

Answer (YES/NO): NO